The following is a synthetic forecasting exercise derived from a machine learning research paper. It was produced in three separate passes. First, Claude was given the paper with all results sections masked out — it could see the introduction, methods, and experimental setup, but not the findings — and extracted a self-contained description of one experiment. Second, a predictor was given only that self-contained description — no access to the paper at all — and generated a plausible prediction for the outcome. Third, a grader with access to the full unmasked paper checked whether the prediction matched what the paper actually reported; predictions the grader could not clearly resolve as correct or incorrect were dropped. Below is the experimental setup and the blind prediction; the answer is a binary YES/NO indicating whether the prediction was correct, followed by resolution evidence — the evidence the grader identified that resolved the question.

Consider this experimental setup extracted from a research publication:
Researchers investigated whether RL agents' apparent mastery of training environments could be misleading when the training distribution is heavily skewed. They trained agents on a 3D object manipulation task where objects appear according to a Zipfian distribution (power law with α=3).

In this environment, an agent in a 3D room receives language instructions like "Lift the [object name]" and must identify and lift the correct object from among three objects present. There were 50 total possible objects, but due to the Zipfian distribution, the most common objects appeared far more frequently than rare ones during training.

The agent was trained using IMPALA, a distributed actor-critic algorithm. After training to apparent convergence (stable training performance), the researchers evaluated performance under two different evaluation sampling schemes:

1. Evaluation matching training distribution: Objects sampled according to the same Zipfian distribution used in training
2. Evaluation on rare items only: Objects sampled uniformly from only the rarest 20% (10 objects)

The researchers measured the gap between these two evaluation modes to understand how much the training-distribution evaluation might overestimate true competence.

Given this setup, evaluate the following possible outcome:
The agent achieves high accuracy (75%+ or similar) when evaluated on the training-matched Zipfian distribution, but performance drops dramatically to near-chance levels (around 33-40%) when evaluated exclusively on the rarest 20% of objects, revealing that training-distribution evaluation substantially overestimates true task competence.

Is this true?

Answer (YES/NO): NO